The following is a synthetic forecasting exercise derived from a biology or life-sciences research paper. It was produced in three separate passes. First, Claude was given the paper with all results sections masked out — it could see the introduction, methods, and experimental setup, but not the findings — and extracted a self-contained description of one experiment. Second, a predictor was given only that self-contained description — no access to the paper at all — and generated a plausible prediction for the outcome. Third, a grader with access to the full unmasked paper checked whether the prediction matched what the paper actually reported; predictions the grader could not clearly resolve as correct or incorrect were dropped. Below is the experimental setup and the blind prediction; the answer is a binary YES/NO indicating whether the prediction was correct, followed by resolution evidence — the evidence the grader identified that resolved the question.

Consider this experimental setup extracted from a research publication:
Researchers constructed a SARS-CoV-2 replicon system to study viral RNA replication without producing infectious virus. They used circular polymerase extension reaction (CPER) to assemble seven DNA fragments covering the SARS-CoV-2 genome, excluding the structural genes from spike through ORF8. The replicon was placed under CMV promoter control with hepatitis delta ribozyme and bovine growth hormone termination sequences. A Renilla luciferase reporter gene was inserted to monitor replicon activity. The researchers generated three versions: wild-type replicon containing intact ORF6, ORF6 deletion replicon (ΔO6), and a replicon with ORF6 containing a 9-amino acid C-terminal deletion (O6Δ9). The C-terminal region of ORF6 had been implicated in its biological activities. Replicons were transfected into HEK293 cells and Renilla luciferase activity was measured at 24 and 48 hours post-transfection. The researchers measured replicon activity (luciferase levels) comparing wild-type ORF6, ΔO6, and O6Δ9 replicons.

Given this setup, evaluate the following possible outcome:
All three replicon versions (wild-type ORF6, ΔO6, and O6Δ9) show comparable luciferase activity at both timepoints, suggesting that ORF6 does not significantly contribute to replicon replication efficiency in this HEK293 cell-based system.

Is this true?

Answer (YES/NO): NO